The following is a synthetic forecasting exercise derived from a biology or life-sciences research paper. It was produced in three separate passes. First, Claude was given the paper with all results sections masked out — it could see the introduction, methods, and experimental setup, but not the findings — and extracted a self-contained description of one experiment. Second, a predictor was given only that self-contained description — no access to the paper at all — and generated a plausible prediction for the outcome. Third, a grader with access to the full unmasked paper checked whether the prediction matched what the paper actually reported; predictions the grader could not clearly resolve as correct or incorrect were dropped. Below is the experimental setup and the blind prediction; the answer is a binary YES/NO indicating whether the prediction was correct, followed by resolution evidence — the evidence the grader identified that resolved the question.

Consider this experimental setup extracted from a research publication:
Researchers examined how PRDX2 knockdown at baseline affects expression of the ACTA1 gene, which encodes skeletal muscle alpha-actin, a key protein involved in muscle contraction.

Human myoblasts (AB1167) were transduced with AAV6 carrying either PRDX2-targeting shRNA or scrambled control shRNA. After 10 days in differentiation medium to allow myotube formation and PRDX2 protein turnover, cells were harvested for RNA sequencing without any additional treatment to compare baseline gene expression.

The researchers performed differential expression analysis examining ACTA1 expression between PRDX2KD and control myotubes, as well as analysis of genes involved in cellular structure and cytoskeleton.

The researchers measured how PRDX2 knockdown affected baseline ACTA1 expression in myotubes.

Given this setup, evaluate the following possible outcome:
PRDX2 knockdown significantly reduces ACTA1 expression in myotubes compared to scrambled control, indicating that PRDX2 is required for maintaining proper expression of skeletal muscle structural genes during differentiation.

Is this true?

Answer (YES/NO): YES